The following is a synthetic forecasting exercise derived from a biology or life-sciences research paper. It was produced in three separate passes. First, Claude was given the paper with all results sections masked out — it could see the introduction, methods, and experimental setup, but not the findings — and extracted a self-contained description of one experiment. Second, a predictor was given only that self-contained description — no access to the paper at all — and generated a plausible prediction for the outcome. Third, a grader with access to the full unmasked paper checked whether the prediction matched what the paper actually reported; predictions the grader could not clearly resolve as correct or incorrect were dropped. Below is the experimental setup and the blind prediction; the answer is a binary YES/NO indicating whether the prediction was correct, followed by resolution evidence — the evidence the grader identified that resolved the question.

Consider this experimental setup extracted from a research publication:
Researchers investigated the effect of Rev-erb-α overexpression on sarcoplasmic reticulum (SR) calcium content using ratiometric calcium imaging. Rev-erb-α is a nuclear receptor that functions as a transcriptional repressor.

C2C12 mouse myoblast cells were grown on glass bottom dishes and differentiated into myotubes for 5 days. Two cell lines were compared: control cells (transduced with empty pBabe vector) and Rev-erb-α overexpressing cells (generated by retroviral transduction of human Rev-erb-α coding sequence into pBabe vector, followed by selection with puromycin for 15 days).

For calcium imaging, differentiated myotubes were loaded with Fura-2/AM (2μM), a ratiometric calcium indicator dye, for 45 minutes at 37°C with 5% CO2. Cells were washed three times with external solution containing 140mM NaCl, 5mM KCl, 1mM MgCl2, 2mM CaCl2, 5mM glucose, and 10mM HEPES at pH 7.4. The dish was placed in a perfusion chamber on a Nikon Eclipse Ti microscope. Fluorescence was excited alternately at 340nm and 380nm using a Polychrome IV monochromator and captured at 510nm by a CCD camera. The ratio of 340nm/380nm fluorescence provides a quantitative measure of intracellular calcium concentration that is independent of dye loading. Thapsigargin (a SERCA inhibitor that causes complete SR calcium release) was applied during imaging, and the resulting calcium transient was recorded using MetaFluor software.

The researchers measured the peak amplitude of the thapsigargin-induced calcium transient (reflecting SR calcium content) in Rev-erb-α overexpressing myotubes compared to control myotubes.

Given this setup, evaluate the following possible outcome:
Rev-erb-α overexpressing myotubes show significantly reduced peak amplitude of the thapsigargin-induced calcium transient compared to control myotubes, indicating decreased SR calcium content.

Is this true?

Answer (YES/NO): NO